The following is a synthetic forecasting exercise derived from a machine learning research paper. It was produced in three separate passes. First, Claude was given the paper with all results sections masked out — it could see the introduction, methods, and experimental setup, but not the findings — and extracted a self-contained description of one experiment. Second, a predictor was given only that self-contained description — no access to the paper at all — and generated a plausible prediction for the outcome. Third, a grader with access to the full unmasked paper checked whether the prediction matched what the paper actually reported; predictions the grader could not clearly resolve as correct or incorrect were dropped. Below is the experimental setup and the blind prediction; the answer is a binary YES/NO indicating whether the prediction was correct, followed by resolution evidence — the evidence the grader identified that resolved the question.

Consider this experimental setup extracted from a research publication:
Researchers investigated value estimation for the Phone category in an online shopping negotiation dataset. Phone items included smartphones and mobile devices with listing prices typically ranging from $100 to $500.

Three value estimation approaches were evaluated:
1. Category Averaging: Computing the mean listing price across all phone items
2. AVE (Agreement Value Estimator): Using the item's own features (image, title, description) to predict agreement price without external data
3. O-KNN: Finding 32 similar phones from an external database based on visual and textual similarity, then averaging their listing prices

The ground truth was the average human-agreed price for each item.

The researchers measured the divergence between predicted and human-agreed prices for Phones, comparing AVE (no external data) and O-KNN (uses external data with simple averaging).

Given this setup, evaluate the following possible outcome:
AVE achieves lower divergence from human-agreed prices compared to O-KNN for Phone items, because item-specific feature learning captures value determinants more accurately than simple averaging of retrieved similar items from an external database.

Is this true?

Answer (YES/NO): NO